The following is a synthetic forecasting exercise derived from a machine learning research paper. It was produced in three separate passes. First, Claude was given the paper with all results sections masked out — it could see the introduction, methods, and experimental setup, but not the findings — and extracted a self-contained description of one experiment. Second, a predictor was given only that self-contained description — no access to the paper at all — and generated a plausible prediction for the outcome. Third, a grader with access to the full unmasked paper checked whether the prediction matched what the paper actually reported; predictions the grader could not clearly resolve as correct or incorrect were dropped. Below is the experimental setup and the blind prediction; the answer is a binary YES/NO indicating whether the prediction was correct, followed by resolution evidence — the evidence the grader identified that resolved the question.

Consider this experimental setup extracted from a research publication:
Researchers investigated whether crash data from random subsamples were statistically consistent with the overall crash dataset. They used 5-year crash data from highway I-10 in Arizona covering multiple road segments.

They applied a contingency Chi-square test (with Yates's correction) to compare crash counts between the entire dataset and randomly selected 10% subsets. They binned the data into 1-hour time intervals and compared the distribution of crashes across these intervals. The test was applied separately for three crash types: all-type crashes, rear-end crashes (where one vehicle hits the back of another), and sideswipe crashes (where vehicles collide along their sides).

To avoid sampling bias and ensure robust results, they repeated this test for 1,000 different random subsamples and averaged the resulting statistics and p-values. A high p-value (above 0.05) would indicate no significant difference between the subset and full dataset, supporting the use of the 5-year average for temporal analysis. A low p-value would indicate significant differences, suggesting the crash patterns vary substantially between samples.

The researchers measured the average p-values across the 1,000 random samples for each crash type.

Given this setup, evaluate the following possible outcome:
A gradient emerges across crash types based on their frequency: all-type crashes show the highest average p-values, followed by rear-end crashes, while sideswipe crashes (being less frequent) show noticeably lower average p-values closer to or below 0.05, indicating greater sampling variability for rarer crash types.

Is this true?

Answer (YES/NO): NO